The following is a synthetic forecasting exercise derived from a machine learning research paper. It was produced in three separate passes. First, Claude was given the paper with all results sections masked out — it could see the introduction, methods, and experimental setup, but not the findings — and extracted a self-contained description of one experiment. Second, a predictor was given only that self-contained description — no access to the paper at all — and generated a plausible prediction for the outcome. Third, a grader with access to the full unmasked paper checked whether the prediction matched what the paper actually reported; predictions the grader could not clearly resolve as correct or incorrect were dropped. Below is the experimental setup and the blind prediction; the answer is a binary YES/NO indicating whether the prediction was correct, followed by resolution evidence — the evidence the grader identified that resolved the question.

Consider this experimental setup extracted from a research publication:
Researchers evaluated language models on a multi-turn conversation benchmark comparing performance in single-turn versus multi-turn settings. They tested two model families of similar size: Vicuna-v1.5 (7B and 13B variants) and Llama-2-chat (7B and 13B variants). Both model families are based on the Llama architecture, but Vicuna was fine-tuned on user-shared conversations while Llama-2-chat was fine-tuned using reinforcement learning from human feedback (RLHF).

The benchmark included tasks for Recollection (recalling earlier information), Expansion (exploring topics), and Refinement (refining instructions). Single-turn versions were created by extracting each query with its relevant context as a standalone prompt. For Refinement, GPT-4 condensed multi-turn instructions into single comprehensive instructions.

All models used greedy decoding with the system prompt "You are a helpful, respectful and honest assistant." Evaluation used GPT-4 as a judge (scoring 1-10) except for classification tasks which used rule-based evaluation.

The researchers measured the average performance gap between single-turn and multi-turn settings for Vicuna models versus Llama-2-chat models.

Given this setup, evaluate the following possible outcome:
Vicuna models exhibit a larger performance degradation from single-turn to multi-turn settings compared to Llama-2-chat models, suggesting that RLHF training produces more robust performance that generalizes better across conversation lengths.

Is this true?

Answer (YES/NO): NO